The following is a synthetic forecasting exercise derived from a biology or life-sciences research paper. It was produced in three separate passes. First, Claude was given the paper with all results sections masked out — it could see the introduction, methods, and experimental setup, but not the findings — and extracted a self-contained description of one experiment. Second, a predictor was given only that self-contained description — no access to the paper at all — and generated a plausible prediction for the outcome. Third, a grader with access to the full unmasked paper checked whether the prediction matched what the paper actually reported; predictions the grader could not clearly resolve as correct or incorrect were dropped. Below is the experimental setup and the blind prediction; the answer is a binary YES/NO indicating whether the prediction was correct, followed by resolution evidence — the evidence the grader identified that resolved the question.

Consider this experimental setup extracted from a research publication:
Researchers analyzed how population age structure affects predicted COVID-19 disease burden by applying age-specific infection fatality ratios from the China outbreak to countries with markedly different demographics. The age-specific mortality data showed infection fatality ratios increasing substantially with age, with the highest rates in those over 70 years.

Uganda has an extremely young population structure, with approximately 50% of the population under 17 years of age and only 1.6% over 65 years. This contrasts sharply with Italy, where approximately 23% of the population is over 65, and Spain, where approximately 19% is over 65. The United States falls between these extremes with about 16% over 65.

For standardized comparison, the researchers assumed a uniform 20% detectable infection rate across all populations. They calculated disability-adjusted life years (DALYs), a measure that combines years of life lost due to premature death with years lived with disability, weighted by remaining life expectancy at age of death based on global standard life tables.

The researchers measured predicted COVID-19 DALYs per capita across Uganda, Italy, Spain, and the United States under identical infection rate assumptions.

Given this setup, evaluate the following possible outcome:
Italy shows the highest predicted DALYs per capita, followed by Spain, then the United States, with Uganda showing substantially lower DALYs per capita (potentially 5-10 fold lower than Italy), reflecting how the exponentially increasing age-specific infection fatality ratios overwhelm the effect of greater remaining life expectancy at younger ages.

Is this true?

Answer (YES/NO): YES